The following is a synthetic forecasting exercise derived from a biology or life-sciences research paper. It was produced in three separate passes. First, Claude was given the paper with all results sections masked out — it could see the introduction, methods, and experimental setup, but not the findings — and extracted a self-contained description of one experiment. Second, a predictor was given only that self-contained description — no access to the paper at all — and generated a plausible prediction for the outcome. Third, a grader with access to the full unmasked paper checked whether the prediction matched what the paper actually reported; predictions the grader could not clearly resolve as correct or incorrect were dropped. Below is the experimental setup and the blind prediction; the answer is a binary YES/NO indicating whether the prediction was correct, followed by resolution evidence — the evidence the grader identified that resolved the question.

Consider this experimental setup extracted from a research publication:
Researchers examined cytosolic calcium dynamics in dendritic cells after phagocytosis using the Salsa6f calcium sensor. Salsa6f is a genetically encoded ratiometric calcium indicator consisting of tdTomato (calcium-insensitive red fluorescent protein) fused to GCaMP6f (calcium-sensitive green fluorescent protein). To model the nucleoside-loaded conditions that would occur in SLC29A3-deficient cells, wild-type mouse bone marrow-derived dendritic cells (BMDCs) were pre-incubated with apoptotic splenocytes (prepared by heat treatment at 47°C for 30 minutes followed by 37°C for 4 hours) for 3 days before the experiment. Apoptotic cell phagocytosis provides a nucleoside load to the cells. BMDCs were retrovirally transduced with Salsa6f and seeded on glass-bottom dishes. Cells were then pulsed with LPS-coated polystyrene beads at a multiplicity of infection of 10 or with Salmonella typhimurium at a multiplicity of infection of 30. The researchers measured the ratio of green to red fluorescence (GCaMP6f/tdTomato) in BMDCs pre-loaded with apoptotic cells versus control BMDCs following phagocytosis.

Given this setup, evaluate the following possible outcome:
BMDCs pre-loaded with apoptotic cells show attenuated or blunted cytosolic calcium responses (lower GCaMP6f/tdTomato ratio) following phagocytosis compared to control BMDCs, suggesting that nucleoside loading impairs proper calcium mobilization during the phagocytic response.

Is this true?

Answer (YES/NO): NO